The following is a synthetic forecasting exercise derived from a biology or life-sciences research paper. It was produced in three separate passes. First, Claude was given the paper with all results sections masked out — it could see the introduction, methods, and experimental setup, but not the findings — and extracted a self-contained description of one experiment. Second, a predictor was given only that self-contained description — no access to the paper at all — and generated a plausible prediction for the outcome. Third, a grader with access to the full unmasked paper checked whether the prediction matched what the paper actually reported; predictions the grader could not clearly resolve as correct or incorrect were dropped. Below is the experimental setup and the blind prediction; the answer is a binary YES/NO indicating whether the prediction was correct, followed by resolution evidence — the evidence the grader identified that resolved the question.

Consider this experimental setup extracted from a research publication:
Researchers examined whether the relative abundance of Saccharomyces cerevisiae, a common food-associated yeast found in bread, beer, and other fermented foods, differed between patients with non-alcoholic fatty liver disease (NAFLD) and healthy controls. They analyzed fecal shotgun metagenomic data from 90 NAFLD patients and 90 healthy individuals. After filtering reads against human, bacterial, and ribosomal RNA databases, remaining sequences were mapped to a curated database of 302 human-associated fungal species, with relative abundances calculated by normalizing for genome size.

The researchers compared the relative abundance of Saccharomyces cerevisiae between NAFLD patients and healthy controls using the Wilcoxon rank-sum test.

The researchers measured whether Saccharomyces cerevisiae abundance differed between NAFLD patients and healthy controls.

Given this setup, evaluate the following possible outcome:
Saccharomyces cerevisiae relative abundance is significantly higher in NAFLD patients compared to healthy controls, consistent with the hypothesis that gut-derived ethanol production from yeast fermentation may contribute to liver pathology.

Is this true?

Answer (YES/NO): NO